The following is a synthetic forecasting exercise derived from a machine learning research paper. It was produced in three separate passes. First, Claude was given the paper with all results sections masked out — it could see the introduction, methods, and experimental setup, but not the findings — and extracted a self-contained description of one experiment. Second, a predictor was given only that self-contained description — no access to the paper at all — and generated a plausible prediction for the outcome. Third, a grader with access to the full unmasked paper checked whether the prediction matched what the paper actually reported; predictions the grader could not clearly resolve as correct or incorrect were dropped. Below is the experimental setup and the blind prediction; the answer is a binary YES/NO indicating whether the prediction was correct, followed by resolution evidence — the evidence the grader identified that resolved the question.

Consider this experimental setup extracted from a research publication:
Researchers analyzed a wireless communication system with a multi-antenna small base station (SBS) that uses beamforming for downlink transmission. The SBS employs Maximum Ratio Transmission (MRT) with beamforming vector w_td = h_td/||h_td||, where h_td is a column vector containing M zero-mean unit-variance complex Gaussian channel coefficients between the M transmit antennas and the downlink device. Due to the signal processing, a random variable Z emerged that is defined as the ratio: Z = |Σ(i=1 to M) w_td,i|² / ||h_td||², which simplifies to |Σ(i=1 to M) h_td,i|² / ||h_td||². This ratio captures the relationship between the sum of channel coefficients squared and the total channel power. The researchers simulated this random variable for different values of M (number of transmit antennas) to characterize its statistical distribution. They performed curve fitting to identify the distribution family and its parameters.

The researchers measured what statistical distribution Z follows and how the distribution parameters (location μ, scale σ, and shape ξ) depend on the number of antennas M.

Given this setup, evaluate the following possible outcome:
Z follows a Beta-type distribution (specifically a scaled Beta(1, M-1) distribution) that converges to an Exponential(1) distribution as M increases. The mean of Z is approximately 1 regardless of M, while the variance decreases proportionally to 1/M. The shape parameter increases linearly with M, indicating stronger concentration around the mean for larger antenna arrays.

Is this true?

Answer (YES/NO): NO